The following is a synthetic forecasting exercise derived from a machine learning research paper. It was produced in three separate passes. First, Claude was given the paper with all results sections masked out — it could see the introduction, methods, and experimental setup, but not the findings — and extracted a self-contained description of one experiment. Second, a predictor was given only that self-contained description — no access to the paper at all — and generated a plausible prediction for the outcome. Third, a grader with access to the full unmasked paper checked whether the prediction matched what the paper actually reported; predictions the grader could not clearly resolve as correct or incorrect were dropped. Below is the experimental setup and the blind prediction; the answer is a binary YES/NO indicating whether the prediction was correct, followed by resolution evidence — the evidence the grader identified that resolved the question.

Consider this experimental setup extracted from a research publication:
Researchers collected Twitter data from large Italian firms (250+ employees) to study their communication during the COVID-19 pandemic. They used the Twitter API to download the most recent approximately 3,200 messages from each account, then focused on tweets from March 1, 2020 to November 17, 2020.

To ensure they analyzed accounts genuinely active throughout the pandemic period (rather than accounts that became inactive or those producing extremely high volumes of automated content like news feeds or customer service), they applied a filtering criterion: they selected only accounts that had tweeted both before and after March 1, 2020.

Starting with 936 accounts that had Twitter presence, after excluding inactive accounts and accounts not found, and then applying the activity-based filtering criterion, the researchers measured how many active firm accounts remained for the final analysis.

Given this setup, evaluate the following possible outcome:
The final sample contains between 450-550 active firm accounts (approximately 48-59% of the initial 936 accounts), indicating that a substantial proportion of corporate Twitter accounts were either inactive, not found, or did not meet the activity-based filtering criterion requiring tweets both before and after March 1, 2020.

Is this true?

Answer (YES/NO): NO